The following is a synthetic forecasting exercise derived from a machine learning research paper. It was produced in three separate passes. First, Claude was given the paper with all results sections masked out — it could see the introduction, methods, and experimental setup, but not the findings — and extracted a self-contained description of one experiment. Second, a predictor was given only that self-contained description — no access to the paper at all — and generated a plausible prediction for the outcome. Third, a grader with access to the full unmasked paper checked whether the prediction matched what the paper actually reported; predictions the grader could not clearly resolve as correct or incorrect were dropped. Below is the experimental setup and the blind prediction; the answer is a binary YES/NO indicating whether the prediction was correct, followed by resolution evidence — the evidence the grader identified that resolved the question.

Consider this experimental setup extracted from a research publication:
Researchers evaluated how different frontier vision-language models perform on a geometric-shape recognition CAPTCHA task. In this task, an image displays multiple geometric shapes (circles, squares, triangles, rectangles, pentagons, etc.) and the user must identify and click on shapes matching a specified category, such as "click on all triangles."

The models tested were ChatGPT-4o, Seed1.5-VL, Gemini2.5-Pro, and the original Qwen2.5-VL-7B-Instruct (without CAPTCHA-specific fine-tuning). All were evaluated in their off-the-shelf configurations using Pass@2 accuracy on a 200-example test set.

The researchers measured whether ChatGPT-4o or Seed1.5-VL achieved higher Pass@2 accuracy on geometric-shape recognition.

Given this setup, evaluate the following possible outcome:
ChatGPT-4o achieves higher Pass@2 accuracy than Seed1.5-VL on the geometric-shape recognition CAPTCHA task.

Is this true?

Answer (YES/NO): NO